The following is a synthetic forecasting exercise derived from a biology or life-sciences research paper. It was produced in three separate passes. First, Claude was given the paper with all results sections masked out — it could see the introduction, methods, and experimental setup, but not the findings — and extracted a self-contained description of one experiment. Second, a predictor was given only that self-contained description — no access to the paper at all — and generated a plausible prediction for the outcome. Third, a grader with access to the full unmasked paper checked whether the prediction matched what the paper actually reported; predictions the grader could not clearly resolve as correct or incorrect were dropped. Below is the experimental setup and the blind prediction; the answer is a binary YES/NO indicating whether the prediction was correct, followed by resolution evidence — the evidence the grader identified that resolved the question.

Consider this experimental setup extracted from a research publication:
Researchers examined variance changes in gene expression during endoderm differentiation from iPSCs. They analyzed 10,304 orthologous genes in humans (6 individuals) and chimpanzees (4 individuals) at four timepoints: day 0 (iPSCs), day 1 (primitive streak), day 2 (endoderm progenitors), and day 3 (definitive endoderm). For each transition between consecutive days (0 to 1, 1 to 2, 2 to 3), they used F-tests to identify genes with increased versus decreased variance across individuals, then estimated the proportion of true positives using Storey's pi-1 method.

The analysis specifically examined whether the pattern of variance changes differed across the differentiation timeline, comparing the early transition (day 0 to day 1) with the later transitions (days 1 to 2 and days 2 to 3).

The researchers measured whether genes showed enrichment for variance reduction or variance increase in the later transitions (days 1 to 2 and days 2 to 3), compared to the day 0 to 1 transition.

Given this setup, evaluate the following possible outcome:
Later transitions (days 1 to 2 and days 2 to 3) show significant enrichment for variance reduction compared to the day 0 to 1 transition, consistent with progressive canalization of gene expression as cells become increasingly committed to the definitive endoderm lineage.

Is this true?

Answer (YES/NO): NO